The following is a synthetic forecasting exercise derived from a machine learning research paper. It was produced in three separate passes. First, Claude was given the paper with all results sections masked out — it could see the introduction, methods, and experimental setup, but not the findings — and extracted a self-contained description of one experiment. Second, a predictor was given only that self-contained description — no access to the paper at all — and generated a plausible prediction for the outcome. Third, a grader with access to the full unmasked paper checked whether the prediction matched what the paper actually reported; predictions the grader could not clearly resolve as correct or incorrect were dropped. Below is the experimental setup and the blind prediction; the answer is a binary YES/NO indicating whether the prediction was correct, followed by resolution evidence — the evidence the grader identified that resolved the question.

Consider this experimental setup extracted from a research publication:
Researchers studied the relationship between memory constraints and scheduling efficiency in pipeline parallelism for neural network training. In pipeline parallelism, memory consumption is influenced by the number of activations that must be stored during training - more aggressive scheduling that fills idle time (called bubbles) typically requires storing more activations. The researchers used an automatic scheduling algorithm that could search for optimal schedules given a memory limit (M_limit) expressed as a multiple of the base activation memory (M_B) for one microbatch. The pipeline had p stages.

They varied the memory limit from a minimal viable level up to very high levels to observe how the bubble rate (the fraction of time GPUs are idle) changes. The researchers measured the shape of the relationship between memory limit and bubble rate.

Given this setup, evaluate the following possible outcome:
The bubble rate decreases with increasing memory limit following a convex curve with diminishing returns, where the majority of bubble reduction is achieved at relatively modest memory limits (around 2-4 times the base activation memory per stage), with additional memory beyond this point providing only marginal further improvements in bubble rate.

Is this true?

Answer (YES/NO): NO